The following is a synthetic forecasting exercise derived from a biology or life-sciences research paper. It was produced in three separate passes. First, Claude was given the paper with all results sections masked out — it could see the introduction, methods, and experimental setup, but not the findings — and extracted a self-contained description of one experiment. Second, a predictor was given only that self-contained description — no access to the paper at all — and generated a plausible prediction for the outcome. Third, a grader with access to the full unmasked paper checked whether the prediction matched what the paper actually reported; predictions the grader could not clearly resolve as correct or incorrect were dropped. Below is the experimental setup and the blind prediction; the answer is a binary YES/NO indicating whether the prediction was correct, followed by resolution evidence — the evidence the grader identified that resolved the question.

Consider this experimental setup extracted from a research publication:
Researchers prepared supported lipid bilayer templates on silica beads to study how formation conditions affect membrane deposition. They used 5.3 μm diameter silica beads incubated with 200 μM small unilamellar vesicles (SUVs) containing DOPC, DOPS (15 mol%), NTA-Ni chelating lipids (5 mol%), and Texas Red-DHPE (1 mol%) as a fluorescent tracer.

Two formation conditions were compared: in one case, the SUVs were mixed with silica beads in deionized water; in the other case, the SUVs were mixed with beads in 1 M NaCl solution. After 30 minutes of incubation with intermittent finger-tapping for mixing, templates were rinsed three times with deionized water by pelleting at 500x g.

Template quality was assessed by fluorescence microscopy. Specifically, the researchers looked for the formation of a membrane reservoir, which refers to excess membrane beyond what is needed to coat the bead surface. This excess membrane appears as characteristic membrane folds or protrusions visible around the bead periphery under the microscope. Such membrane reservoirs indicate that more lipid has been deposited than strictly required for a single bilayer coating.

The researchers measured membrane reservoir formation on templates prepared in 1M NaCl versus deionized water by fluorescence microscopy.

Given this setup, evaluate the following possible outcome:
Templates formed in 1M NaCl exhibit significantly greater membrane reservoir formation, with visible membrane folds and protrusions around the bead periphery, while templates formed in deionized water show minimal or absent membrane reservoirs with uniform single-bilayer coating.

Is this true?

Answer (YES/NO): YES